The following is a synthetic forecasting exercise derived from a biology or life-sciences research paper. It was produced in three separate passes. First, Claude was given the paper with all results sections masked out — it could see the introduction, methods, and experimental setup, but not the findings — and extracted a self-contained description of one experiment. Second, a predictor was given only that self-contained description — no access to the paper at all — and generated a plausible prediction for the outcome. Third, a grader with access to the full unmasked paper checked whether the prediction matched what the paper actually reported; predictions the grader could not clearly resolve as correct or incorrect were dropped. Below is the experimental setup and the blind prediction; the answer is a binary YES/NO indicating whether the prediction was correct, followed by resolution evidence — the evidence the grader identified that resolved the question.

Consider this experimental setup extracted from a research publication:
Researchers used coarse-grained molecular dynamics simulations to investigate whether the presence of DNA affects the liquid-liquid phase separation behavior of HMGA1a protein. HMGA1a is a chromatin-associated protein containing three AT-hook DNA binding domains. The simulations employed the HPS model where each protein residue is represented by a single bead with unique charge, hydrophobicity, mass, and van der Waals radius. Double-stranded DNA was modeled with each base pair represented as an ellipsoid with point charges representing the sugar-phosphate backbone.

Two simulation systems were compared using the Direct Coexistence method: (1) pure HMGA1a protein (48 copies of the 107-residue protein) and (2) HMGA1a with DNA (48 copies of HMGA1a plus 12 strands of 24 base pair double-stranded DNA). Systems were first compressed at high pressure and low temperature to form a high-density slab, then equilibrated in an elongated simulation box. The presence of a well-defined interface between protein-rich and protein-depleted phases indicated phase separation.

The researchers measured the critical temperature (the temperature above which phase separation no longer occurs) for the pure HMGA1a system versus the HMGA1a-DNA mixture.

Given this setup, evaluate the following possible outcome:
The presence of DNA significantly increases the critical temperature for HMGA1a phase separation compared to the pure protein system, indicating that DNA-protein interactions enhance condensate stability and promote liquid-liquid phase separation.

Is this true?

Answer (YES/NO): YES